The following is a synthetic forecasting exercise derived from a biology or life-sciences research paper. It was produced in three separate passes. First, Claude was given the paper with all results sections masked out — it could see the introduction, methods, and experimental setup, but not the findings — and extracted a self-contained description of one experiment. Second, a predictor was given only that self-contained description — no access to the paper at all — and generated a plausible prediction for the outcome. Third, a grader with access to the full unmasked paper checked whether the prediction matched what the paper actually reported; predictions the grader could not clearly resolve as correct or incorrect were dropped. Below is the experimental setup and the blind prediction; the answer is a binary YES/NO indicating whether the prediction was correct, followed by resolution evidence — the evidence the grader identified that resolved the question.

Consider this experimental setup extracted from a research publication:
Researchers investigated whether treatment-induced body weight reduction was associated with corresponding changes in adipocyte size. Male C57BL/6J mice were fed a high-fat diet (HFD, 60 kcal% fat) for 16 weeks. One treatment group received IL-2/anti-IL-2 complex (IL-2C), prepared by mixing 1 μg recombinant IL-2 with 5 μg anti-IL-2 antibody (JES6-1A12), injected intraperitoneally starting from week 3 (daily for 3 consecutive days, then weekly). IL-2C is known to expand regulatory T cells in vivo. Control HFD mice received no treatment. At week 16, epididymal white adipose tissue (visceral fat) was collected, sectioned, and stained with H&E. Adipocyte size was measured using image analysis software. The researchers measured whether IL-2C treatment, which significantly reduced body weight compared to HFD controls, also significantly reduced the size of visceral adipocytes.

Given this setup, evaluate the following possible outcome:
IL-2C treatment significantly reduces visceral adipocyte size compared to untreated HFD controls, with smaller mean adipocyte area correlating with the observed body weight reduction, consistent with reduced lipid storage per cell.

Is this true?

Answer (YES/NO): NO